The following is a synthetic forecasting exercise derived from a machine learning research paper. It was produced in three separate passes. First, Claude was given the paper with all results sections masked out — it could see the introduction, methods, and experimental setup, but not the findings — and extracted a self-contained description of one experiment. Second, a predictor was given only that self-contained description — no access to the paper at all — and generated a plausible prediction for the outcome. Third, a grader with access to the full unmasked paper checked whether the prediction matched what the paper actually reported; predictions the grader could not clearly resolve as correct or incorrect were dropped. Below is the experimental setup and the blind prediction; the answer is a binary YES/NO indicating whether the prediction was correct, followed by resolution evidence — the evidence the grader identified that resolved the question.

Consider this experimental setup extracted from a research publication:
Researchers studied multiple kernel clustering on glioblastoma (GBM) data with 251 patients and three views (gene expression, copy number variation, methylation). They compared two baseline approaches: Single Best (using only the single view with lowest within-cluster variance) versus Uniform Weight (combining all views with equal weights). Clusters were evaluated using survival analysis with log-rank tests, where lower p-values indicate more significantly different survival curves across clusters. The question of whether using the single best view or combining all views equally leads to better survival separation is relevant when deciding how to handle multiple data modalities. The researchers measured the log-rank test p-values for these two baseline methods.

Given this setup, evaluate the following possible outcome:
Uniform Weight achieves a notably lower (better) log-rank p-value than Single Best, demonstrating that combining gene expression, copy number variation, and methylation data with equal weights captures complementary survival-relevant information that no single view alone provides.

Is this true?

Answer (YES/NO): YES